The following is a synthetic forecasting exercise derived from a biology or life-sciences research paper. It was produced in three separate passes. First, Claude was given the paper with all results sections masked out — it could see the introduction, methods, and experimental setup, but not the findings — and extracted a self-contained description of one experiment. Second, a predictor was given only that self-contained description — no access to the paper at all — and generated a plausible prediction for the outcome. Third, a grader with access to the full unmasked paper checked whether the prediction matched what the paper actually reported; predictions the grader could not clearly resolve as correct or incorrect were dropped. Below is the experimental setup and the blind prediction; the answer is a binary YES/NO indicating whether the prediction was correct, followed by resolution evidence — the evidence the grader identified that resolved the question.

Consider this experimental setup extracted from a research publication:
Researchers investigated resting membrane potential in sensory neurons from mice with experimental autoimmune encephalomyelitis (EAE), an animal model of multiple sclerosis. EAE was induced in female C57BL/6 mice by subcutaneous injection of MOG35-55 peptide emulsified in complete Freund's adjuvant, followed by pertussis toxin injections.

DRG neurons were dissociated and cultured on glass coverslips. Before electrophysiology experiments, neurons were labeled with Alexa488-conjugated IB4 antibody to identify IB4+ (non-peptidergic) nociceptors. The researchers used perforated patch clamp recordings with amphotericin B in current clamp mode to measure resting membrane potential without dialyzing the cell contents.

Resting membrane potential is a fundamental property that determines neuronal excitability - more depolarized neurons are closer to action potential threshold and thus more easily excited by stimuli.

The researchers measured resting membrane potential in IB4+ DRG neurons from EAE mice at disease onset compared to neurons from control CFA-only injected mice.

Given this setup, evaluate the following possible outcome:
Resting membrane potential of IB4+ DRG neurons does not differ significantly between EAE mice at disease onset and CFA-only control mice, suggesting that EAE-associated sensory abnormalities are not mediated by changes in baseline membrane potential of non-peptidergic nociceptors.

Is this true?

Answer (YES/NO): NO